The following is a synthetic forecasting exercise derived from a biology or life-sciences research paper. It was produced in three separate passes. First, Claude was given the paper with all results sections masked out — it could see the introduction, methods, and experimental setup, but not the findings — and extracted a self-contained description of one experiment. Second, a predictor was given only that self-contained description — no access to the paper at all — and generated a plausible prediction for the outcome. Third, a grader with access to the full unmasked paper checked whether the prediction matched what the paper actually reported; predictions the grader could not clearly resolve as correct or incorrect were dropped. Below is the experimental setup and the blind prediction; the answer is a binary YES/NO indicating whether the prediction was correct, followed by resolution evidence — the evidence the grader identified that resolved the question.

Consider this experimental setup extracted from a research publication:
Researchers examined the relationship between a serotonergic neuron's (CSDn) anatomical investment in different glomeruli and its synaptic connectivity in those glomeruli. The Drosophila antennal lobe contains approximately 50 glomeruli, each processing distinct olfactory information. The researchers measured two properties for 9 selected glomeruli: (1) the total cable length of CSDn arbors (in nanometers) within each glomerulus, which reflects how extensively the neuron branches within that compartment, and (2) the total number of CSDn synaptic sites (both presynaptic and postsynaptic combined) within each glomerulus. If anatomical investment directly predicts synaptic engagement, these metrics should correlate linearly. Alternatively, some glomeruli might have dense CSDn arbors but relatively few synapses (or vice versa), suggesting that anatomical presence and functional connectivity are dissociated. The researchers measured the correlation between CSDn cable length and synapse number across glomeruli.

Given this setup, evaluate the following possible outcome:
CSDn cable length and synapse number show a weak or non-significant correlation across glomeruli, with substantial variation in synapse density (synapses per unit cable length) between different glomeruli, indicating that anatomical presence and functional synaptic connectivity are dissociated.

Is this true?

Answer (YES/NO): NO